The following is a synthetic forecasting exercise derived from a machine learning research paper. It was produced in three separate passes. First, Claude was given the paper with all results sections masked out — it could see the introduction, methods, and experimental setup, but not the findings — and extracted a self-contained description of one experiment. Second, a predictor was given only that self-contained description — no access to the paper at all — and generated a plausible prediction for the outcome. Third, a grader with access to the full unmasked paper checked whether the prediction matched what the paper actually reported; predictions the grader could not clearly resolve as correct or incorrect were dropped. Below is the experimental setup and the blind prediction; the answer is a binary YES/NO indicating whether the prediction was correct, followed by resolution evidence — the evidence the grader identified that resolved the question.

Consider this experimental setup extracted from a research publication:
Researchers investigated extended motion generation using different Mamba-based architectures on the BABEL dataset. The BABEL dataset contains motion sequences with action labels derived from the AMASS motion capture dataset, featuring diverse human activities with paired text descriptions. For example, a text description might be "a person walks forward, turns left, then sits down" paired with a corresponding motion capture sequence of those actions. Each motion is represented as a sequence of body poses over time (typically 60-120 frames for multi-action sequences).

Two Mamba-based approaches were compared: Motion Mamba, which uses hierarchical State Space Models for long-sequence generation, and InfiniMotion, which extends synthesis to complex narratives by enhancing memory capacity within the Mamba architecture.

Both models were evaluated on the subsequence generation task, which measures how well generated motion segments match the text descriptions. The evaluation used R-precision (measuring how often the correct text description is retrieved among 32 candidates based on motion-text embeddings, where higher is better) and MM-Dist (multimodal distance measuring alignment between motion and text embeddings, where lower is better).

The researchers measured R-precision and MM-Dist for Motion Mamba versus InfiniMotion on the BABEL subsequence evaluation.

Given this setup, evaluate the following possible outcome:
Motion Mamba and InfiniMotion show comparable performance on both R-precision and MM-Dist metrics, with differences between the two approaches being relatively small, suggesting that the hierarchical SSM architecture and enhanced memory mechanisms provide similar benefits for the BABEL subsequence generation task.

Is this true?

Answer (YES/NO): YES